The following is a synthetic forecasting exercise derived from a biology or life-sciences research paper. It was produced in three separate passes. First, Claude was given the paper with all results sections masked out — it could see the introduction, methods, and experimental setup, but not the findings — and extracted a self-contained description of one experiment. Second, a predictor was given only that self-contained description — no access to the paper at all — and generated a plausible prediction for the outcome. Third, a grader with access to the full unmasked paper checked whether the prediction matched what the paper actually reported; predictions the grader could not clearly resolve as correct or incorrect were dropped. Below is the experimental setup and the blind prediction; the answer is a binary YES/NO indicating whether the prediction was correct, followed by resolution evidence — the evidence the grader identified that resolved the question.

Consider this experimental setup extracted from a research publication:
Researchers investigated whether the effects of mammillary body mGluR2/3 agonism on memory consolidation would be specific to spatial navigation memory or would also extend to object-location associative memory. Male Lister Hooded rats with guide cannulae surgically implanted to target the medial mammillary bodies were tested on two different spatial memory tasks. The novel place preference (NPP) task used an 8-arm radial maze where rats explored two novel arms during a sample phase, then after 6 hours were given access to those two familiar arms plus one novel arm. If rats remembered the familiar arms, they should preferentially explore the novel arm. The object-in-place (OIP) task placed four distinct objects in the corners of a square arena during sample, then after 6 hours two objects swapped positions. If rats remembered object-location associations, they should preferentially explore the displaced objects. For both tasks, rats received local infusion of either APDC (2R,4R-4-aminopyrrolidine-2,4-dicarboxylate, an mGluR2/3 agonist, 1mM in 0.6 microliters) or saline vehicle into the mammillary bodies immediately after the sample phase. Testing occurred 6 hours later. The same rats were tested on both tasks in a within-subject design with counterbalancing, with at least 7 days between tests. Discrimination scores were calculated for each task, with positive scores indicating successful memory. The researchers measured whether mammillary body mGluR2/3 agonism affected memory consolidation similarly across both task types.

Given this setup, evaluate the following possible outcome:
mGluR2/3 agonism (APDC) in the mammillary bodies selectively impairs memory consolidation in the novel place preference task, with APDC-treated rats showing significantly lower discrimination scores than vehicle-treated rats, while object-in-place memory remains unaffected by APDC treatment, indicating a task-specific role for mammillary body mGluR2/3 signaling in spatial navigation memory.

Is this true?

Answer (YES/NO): NO